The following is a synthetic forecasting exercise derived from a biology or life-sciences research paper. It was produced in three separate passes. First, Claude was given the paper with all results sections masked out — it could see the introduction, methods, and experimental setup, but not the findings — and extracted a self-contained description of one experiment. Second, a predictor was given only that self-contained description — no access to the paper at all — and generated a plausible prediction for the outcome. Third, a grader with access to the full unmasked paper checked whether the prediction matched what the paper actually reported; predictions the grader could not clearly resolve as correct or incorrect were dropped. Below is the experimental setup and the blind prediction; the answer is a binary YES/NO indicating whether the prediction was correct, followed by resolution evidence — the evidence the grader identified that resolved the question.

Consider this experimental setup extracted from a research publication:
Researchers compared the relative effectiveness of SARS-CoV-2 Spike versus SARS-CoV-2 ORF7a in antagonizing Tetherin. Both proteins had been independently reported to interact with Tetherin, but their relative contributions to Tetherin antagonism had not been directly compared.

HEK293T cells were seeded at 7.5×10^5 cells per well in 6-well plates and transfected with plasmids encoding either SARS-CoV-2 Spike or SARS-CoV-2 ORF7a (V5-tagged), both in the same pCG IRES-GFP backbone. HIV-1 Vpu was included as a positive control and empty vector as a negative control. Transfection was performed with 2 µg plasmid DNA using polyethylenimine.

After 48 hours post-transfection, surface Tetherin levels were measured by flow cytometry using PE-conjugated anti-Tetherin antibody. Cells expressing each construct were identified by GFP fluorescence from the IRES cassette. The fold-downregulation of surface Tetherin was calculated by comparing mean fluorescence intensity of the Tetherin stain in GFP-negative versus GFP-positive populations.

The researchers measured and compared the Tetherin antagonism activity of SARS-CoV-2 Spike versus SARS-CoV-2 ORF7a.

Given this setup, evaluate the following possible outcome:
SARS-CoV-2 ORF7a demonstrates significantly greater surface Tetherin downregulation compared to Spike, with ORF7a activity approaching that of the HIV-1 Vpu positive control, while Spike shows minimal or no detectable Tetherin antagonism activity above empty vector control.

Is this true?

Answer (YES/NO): NO